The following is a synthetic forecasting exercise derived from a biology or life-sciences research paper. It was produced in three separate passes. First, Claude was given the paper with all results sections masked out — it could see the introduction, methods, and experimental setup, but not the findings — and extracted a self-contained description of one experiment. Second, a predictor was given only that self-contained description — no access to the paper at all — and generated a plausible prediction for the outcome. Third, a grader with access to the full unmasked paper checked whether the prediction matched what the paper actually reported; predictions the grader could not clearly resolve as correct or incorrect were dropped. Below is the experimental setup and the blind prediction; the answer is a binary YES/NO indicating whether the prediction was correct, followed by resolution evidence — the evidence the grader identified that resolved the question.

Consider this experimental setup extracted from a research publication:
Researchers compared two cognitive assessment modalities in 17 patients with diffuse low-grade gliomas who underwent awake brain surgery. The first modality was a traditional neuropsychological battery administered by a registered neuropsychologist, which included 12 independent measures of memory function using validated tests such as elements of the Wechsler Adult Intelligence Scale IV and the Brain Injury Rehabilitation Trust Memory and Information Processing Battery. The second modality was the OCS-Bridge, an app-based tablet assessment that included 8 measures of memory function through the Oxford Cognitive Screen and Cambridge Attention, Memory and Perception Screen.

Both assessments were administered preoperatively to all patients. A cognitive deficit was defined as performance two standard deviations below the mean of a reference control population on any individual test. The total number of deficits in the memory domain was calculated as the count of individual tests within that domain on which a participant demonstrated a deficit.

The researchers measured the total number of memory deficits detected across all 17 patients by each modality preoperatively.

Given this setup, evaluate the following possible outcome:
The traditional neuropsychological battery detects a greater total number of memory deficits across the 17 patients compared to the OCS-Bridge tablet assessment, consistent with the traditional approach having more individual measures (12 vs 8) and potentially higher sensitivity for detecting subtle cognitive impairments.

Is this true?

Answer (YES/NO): YES